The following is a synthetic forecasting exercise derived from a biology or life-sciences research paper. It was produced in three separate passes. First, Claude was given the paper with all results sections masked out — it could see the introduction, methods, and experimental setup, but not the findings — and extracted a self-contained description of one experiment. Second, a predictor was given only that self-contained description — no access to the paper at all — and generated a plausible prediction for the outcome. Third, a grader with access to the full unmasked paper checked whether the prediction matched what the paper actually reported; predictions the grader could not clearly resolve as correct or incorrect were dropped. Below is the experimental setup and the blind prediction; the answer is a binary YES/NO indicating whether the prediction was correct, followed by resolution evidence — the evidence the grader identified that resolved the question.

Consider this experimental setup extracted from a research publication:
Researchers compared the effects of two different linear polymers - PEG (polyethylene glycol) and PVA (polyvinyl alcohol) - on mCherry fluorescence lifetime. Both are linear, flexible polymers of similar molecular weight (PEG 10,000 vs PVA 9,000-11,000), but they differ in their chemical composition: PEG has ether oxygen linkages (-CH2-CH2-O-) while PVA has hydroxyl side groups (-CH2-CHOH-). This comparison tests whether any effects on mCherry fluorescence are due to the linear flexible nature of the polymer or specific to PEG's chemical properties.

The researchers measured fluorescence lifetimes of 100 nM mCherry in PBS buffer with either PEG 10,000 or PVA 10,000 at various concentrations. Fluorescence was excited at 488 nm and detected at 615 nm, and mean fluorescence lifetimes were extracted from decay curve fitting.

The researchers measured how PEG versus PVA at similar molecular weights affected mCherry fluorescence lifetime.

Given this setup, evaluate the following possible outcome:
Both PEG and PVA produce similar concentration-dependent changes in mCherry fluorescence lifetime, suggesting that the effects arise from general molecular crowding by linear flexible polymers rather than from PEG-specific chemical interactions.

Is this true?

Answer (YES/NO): NO